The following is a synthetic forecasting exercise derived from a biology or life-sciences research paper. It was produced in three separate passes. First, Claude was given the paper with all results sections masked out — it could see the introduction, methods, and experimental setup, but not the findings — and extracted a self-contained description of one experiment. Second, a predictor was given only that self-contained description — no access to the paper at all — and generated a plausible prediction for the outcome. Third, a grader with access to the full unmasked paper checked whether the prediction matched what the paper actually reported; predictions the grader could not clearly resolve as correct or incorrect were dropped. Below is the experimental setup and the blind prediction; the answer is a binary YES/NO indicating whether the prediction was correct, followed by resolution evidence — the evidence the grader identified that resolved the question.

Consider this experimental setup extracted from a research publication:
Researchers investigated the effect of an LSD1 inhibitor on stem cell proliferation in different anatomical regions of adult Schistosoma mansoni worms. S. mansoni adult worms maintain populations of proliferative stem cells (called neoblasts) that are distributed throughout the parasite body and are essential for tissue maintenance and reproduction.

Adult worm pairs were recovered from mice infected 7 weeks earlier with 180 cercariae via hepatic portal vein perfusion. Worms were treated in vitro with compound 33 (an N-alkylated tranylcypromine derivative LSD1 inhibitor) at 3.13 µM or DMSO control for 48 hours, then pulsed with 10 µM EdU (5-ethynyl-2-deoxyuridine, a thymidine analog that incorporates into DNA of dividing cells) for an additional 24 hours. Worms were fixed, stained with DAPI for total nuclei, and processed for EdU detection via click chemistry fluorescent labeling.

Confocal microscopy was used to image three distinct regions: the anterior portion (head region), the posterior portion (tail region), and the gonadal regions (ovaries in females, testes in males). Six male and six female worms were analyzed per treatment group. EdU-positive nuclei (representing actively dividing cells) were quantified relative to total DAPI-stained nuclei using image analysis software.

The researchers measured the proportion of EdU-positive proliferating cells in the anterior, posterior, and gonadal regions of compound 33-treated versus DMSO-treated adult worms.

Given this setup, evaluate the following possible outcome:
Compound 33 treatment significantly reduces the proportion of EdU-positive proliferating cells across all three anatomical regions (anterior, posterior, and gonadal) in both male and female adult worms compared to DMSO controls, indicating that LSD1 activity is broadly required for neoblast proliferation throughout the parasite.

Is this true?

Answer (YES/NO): YES